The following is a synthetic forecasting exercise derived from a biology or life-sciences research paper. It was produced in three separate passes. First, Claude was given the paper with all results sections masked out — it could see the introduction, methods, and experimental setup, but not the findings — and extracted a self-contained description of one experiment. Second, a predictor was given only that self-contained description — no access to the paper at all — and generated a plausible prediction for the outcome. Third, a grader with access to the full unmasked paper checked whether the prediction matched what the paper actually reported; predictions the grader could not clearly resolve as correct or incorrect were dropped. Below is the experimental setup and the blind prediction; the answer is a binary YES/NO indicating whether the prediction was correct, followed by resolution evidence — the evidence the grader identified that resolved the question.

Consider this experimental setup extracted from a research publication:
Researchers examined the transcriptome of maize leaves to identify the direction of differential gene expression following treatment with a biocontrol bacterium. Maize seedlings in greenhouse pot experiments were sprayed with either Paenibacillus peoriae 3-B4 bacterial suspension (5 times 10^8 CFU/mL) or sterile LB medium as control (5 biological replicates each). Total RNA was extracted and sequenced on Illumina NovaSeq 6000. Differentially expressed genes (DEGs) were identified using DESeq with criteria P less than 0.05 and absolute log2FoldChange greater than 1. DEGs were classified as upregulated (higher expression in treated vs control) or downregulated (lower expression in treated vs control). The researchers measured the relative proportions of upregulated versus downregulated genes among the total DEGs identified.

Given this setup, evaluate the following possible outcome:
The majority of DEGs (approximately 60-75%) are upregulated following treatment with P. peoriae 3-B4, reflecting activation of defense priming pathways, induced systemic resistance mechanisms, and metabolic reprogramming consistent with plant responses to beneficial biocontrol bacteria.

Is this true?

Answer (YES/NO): NO